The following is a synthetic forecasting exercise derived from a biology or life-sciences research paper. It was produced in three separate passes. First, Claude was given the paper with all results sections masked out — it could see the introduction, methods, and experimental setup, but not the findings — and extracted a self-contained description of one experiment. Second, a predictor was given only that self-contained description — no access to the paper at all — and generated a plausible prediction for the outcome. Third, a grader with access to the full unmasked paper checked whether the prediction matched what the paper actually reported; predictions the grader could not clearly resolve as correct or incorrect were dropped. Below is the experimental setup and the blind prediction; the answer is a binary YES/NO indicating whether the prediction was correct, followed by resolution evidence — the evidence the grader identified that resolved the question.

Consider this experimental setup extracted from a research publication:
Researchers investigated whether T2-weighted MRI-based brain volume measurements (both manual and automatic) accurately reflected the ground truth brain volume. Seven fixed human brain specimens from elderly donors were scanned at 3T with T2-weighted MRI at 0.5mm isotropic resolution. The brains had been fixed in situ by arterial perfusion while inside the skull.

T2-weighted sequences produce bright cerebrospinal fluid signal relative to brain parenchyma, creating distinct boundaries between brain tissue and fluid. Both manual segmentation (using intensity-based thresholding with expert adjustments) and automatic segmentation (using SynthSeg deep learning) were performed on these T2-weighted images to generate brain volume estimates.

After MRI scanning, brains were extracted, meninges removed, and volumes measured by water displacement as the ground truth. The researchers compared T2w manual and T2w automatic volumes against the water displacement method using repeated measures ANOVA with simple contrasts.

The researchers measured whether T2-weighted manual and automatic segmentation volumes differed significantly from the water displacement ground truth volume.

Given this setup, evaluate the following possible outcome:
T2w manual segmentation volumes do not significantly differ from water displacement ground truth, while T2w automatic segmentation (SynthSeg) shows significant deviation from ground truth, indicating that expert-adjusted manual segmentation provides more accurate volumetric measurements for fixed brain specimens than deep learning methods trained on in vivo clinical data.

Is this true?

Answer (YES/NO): NO